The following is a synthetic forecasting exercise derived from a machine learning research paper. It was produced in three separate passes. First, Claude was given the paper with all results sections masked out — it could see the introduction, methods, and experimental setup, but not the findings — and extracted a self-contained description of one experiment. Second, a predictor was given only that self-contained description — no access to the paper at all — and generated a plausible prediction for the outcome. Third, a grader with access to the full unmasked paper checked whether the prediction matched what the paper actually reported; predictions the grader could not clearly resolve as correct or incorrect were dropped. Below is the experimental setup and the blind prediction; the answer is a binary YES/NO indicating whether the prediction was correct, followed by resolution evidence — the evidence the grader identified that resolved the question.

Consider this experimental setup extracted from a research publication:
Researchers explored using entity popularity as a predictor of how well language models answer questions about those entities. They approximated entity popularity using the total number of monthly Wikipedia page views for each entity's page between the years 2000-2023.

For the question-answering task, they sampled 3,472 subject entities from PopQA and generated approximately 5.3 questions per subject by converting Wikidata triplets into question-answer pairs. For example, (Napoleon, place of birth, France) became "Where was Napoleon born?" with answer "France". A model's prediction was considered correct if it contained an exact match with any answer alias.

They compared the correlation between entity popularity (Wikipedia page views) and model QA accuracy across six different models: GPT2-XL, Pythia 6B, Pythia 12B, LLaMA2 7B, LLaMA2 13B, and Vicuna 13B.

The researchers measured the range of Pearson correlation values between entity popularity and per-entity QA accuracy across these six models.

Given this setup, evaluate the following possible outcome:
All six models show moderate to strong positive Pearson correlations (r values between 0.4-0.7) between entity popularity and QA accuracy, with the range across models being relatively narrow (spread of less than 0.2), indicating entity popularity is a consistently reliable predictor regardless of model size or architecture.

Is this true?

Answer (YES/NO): NO